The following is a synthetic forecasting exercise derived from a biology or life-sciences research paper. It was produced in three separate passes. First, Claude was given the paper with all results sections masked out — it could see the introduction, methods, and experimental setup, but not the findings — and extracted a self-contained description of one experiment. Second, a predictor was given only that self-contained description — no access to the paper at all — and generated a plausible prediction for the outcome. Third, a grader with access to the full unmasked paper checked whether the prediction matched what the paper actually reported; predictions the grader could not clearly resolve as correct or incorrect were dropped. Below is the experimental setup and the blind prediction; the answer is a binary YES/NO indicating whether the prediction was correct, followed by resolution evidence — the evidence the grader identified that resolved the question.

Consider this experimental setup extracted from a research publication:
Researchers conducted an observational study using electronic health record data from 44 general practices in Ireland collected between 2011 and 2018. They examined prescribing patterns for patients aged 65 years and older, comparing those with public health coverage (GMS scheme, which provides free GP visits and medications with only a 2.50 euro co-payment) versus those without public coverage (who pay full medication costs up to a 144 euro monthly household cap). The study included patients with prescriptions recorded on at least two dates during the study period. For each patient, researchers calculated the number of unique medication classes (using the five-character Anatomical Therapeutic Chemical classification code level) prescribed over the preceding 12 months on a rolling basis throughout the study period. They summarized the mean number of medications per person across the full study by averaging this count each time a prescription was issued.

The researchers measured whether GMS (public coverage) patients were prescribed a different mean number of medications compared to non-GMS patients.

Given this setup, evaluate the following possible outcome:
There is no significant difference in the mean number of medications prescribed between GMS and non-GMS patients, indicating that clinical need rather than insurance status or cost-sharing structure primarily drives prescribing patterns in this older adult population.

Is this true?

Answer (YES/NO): NO